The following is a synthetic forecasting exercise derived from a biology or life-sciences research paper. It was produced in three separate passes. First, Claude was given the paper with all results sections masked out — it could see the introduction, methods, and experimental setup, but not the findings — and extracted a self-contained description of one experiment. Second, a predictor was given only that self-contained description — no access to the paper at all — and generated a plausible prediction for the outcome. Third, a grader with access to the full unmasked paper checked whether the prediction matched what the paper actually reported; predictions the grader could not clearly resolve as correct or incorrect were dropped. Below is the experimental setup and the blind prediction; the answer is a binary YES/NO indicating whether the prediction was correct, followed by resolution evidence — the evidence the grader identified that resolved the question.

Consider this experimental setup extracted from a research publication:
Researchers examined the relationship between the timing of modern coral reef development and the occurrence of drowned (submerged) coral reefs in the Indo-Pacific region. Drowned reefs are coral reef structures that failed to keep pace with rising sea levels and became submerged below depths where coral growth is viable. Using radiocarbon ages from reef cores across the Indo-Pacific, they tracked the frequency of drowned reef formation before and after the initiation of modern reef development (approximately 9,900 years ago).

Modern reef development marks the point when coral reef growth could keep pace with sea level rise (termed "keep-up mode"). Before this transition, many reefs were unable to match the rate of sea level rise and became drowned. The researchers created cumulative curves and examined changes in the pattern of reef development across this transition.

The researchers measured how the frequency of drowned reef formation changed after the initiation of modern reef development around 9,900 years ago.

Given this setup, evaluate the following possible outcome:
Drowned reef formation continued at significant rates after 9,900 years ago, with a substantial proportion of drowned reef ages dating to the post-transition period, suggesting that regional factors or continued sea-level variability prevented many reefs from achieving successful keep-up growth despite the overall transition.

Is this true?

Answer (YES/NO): NO